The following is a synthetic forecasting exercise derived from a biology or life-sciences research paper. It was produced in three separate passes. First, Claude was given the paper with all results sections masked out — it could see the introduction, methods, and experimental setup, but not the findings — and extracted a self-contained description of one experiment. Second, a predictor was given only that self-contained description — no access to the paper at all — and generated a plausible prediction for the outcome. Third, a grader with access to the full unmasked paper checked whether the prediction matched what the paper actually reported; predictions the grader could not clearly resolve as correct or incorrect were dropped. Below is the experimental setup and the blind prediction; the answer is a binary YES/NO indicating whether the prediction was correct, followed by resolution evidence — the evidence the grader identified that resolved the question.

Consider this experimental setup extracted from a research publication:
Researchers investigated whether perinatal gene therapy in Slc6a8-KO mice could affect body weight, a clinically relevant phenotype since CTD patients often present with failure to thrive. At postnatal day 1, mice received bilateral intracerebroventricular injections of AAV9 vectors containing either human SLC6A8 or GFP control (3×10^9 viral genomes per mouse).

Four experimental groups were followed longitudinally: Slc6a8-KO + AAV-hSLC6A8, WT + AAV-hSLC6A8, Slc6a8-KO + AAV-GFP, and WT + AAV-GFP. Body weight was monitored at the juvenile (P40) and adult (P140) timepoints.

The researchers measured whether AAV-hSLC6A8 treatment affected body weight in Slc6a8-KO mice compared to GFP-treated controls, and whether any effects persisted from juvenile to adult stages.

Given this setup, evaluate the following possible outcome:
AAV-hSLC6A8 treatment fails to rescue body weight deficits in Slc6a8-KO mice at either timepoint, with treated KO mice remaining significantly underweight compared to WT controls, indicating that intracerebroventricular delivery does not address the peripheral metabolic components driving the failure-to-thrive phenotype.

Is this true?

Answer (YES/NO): NO